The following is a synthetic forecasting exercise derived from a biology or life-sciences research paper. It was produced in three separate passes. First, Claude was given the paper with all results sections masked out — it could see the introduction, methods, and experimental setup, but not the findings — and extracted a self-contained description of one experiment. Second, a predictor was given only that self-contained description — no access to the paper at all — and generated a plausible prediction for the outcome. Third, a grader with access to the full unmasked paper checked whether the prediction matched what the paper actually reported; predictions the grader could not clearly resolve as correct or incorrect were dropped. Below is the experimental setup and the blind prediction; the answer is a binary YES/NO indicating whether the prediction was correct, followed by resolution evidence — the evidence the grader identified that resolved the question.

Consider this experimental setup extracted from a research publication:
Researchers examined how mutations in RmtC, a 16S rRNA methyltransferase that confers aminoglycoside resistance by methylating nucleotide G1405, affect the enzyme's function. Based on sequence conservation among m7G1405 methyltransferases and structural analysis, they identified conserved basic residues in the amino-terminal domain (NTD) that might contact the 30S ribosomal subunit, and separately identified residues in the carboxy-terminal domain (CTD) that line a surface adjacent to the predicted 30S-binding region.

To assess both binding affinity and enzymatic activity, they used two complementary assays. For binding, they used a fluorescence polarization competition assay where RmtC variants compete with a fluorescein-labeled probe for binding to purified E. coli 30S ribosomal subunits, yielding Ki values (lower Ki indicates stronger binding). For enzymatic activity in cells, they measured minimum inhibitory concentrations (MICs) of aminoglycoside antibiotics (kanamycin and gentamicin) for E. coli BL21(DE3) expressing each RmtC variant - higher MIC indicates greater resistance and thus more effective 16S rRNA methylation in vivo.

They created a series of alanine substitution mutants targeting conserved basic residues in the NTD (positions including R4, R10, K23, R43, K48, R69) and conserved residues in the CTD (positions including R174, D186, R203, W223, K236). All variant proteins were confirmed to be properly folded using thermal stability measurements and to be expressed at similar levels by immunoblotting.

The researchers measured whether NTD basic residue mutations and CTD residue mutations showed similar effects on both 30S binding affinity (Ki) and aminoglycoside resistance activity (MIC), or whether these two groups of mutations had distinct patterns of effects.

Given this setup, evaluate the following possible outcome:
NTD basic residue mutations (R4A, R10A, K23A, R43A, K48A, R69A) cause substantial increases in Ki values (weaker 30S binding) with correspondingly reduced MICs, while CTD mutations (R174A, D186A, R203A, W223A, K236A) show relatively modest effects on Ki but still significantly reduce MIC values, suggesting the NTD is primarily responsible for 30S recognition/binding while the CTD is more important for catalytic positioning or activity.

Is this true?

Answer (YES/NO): NO